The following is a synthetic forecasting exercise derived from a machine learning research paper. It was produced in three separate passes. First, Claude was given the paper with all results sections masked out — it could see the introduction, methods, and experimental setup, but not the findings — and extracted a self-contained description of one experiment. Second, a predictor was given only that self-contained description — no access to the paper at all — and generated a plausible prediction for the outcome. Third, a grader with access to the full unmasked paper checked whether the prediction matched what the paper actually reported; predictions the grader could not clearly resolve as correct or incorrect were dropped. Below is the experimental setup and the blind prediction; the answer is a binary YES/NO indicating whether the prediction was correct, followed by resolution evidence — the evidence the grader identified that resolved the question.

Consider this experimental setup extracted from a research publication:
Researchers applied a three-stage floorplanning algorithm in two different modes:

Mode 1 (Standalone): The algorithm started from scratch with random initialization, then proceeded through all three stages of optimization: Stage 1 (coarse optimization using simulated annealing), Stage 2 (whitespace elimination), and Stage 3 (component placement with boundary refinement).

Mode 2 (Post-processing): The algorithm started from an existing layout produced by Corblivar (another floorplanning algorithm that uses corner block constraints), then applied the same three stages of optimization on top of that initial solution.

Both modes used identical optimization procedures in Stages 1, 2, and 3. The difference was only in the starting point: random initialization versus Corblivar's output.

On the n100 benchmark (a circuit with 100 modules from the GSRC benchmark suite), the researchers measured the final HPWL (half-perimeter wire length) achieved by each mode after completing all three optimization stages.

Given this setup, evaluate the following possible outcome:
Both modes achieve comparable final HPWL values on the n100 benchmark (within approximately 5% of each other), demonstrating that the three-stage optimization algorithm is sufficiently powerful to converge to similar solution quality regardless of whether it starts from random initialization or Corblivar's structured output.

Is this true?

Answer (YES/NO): NO